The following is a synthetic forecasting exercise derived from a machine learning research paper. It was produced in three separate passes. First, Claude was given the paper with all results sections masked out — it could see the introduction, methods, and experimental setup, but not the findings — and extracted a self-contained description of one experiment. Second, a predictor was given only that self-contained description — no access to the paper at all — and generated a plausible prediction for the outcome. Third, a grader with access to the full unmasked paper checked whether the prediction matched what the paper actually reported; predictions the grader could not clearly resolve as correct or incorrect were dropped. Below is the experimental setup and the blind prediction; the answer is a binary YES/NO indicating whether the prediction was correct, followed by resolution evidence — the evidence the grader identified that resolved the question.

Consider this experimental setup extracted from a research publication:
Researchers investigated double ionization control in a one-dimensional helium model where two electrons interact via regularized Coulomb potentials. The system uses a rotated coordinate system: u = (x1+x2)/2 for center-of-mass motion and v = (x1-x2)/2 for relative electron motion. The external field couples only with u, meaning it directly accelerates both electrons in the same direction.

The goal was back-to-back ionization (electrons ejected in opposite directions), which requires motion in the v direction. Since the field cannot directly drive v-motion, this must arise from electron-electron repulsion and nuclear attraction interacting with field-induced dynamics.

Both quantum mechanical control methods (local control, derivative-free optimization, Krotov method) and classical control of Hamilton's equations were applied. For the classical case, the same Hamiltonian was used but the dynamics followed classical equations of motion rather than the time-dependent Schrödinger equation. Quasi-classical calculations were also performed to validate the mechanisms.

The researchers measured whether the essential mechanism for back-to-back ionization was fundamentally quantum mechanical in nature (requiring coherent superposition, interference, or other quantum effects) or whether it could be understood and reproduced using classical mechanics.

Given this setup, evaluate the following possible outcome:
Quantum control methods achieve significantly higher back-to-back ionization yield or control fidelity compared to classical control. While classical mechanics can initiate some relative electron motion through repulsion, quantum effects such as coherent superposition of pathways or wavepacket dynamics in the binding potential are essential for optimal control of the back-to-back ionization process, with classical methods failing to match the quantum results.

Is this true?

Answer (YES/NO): NO